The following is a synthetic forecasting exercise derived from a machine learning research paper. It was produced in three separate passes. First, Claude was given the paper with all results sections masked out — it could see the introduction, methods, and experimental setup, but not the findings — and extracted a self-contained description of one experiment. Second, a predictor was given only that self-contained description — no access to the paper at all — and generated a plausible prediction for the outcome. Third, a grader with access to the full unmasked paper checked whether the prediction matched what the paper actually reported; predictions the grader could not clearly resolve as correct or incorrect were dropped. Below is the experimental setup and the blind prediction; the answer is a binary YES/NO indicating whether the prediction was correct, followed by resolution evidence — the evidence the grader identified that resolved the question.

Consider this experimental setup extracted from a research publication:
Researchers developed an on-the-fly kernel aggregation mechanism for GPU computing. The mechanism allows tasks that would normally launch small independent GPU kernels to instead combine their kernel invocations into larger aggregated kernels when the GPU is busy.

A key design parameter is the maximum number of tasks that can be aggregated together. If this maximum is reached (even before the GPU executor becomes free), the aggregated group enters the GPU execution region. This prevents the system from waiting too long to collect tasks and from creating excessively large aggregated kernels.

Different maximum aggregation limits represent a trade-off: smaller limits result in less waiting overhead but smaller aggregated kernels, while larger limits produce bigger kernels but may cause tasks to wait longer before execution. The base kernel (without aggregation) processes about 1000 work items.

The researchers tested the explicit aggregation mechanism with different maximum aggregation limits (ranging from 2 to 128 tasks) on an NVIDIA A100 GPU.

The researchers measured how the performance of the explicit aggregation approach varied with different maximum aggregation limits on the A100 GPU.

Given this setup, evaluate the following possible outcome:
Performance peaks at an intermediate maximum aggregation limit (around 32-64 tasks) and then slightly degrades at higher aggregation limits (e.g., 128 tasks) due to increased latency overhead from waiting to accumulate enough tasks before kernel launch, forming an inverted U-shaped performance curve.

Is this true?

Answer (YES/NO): YES